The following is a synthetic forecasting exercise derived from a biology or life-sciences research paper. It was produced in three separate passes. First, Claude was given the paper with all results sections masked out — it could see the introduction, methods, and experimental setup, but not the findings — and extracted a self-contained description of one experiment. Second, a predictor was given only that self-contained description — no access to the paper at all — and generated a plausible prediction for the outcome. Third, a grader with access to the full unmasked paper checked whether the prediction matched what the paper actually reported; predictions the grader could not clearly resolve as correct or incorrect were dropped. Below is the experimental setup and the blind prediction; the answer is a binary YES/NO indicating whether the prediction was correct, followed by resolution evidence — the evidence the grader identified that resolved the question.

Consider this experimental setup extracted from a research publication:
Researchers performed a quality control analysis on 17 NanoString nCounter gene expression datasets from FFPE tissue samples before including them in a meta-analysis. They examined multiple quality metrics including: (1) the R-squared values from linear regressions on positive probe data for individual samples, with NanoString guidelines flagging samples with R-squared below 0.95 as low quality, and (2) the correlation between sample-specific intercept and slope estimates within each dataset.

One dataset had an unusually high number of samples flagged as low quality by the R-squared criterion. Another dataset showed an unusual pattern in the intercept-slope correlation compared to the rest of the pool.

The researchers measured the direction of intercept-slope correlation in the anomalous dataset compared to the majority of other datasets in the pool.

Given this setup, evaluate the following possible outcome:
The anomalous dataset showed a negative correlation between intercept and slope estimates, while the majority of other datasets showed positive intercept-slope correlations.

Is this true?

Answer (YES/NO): NO